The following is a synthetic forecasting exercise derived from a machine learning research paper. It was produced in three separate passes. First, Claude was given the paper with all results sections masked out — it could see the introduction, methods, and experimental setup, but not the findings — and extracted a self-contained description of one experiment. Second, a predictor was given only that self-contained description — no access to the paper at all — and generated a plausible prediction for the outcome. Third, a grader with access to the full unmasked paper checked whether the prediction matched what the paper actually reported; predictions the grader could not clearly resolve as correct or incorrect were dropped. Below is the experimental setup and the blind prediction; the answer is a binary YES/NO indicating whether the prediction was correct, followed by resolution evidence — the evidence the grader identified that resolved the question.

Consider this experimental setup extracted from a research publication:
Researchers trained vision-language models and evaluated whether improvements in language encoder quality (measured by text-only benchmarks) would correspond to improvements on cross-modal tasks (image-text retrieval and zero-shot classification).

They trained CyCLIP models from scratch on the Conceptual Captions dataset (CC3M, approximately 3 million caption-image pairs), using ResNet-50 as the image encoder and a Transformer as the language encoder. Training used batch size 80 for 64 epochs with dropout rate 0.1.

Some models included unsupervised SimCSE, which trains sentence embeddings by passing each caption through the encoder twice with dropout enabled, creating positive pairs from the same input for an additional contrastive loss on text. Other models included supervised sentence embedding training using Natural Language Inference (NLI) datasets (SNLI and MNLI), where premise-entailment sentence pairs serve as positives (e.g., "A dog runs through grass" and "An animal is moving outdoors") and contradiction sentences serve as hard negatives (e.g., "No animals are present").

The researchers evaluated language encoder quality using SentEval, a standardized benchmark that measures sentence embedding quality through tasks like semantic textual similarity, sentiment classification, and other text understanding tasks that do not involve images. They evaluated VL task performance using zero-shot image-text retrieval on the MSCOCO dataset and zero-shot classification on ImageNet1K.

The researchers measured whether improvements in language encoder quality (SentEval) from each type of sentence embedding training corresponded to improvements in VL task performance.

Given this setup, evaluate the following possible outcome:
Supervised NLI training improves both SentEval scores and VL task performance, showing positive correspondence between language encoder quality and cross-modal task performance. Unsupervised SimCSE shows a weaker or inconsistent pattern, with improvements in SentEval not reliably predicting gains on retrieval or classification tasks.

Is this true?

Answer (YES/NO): NO